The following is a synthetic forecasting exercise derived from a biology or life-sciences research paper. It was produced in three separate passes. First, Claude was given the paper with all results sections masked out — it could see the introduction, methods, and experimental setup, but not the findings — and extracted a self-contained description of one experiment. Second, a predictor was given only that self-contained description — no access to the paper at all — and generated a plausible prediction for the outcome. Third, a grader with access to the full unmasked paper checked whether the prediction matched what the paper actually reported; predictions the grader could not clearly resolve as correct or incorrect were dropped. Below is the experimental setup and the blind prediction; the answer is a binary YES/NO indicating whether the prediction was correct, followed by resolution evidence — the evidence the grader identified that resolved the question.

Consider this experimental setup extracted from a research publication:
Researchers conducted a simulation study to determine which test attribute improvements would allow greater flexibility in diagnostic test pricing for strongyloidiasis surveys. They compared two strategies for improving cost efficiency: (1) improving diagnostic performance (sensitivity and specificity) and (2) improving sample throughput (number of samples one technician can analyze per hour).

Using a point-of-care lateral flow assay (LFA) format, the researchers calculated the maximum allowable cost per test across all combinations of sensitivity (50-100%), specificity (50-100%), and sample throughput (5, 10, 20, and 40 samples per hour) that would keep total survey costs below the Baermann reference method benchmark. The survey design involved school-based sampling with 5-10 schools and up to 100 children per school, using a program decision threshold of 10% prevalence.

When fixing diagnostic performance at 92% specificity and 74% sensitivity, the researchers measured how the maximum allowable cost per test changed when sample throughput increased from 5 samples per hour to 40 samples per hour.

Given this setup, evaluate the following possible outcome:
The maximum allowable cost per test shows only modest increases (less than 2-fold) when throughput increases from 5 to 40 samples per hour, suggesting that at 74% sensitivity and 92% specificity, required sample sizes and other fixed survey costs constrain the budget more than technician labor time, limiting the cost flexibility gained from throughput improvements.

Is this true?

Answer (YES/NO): YES